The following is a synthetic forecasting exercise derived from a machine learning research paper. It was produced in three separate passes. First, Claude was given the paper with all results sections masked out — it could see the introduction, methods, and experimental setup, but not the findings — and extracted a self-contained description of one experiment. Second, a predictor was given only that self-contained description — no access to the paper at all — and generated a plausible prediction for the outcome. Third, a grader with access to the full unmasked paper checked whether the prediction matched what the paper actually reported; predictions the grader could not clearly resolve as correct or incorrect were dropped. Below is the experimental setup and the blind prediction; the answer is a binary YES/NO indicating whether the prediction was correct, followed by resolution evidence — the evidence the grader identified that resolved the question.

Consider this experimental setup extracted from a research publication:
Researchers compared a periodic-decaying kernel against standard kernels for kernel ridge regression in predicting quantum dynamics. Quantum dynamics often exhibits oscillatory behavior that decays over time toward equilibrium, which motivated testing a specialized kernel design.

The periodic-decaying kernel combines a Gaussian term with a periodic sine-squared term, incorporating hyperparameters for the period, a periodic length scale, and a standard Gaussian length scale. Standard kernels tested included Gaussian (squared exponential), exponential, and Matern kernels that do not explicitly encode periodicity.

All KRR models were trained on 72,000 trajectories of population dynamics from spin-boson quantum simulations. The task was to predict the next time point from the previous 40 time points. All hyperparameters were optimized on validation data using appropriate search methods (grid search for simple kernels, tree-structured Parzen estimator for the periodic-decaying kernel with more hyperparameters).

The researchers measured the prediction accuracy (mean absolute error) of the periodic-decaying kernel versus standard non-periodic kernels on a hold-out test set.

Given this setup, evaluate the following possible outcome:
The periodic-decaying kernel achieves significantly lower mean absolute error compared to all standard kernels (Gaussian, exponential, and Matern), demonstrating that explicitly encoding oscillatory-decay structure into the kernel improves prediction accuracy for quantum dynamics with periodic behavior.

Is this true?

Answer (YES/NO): NO